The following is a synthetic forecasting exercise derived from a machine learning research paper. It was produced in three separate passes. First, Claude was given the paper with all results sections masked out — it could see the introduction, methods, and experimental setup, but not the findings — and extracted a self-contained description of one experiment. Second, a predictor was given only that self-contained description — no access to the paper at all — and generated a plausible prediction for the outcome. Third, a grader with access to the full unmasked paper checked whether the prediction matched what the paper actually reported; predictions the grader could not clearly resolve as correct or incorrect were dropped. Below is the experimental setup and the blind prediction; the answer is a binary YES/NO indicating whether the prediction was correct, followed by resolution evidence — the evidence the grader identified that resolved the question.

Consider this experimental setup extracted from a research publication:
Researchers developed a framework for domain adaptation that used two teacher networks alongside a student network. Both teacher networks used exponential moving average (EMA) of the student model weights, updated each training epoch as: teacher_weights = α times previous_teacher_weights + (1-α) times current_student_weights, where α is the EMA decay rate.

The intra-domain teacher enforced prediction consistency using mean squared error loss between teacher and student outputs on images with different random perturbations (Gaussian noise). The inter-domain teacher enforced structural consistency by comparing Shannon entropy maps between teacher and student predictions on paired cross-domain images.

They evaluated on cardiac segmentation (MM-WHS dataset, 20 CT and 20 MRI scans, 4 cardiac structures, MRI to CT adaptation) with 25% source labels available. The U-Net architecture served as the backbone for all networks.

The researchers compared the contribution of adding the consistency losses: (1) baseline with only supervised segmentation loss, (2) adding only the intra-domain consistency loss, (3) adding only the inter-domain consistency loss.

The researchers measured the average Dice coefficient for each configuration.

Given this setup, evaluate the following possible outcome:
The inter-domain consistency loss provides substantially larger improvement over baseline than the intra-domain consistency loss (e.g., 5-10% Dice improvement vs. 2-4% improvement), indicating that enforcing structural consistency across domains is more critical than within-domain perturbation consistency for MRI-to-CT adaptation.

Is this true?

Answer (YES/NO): NO